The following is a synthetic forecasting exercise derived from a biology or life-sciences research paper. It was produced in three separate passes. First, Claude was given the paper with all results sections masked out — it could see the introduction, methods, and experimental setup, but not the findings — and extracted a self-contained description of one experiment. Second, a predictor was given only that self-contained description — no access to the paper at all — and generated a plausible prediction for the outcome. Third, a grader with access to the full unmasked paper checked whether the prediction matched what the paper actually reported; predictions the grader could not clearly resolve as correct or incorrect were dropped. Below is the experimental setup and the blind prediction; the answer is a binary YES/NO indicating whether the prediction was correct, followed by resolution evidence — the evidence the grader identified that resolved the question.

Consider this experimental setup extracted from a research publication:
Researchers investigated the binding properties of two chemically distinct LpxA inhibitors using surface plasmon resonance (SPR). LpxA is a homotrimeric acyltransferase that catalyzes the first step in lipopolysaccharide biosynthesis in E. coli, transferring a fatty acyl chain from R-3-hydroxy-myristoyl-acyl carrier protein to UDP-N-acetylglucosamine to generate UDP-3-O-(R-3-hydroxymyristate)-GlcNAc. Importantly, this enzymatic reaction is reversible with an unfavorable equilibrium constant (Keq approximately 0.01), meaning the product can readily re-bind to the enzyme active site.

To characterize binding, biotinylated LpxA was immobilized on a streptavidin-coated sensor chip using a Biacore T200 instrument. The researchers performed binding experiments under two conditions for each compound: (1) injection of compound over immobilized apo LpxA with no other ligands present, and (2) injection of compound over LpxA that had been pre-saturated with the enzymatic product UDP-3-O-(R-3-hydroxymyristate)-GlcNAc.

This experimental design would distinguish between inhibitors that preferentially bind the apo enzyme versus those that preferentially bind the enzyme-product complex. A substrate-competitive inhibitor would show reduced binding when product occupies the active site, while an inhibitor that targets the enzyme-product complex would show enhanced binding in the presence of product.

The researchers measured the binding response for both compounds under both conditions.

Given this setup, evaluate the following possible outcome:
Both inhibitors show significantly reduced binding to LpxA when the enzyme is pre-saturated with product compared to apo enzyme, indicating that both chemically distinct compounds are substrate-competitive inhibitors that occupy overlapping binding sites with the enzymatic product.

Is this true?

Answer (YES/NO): NO